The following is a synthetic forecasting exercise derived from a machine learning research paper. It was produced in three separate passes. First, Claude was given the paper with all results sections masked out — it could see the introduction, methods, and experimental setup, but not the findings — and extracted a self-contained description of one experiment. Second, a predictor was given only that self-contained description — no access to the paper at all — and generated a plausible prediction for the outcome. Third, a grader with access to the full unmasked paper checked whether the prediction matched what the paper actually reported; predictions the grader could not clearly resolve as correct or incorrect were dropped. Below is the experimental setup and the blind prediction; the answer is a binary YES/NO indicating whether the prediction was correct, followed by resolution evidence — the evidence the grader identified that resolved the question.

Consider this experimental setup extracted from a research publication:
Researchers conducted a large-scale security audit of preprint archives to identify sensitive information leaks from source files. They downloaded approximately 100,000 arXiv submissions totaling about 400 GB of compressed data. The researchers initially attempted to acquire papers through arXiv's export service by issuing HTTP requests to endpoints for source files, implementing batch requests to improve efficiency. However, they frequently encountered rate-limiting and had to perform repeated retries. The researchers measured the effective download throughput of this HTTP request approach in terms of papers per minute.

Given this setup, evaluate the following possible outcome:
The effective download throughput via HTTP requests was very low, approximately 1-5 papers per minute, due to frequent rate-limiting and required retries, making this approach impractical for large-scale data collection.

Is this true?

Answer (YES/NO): NO